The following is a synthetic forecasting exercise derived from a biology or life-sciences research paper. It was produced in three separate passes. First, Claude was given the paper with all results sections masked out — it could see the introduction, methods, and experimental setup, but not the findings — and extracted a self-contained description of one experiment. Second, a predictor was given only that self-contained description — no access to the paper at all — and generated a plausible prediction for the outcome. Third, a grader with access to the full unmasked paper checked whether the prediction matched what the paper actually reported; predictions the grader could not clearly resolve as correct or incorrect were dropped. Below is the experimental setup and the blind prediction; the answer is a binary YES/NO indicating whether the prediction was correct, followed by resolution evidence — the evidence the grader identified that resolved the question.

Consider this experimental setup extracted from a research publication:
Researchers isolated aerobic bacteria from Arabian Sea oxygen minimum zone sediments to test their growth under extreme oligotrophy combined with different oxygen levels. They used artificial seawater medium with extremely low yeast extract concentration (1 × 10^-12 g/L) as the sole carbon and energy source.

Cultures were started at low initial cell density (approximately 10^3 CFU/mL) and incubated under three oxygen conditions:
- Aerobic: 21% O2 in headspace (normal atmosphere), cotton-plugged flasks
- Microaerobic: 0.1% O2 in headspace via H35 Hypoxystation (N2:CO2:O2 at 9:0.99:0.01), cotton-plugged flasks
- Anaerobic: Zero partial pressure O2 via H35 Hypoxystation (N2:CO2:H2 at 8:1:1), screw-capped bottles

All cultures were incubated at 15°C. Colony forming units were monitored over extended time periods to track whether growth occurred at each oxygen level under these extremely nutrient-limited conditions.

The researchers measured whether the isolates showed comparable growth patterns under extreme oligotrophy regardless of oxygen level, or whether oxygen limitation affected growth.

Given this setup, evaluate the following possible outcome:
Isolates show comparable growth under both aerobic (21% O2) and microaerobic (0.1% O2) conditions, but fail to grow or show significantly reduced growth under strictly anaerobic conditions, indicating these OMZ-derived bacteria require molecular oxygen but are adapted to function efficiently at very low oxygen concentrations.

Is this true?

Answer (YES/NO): YES